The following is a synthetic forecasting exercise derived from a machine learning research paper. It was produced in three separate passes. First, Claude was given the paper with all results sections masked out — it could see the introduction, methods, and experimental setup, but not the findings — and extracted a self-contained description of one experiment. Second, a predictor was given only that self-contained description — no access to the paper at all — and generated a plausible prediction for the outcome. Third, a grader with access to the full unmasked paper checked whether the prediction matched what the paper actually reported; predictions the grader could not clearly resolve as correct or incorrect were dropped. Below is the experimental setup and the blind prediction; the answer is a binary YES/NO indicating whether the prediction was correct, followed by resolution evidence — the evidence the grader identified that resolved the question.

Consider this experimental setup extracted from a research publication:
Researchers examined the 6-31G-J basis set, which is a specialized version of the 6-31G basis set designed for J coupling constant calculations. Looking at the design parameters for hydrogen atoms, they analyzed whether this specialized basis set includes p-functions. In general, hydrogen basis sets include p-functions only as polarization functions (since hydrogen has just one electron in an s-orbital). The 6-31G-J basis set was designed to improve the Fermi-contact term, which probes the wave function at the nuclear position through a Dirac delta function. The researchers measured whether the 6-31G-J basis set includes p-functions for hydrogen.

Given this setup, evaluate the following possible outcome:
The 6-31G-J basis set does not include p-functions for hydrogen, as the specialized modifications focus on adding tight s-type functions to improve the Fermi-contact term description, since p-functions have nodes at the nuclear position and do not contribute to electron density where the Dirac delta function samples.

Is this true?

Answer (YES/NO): YES